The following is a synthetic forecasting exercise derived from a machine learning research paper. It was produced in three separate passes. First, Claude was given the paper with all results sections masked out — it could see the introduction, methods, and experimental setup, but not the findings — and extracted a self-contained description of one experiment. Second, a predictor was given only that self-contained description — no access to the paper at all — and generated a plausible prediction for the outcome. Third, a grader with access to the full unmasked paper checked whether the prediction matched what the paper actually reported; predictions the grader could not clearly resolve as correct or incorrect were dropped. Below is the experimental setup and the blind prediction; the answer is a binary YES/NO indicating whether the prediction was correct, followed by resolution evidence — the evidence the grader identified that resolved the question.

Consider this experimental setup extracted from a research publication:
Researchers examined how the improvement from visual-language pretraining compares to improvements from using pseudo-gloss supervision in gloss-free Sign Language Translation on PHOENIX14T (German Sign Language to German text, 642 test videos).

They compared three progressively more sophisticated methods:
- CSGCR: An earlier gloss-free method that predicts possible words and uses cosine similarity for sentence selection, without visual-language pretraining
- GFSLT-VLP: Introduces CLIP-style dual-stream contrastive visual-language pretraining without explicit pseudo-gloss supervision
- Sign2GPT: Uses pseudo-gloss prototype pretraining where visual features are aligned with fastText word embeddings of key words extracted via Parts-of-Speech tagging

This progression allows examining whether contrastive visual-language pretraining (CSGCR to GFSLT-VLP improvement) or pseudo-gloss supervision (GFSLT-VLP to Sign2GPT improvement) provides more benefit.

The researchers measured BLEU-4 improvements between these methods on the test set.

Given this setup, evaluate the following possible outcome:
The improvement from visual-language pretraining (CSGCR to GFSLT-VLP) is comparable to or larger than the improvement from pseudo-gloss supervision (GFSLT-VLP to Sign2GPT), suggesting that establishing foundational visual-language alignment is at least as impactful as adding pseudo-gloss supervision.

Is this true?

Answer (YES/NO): YES